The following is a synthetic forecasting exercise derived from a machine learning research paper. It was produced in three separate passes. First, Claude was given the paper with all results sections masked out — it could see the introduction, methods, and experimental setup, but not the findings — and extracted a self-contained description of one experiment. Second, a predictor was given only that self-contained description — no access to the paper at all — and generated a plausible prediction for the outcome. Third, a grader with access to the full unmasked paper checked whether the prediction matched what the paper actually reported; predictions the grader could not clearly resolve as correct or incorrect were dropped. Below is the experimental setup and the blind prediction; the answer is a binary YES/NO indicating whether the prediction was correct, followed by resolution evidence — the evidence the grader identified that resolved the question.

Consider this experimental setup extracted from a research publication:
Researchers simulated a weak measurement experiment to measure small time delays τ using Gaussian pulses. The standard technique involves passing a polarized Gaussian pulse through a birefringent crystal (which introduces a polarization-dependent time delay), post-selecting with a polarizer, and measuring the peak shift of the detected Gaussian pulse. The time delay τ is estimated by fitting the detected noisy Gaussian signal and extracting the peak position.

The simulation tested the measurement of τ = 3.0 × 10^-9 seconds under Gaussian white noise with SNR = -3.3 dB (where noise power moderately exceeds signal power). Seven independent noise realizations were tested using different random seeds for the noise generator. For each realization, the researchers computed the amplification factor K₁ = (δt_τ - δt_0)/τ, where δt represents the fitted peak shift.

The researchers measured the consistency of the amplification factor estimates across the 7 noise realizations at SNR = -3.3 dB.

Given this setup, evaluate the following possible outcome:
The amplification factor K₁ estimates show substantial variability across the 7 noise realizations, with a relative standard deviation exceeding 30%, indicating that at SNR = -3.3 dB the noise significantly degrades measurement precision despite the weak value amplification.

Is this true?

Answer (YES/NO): YES